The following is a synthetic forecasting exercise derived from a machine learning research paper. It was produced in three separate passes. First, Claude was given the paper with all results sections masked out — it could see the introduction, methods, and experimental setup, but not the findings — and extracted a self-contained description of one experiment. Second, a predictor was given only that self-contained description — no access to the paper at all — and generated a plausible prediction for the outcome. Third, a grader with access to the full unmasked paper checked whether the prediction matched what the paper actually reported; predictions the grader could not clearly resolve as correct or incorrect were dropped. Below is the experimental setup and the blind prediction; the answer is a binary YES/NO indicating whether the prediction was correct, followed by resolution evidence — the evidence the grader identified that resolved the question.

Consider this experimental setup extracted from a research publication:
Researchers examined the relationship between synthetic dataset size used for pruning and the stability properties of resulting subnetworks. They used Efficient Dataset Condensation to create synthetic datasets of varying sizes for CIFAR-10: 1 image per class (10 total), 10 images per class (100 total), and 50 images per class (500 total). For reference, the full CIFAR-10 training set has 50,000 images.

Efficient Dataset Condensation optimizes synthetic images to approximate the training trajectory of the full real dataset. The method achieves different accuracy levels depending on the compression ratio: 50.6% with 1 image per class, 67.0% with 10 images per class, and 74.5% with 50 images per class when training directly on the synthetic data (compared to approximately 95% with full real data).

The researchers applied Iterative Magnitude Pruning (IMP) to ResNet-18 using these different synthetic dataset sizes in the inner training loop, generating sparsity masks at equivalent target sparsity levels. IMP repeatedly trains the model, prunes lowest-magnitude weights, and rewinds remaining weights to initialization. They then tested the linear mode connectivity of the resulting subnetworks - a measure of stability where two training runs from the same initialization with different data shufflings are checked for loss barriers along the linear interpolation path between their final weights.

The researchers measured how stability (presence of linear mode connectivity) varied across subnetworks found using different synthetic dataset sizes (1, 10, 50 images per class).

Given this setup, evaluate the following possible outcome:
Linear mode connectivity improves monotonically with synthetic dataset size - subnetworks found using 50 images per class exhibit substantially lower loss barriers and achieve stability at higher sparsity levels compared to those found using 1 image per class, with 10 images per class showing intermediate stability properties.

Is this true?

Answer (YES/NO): NO